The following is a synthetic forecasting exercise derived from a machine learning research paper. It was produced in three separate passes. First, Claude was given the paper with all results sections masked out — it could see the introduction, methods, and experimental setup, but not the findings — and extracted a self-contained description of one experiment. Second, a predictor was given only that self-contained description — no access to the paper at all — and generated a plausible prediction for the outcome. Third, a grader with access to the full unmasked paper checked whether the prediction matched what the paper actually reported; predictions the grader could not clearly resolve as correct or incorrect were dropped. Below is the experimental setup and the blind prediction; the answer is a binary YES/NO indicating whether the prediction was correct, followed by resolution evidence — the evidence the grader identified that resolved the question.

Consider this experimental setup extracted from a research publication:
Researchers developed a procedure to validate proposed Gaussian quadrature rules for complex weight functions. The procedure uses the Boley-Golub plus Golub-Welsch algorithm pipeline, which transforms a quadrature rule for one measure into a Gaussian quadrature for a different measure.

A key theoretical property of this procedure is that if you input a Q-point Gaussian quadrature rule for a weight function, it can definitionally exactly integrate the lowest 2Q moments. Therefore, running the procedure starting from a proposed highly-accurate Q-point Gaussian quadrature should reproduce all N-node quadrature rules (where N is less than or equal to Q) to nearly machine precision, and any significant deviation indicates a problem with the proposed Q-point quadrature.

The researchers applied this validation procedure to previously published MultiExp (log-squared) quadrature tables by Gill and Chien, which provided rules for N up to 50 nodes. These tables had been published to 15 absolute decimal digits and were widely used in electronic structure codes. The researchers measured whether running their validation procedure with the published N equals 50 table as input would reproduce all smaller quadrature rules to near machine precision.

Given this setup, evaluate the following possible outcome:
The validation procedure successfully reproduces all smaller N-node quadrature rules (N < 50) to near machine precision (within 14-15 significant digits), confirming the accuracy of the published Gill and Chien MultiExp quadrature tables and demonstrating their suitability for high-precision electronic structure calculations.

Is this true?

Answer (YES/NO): NO